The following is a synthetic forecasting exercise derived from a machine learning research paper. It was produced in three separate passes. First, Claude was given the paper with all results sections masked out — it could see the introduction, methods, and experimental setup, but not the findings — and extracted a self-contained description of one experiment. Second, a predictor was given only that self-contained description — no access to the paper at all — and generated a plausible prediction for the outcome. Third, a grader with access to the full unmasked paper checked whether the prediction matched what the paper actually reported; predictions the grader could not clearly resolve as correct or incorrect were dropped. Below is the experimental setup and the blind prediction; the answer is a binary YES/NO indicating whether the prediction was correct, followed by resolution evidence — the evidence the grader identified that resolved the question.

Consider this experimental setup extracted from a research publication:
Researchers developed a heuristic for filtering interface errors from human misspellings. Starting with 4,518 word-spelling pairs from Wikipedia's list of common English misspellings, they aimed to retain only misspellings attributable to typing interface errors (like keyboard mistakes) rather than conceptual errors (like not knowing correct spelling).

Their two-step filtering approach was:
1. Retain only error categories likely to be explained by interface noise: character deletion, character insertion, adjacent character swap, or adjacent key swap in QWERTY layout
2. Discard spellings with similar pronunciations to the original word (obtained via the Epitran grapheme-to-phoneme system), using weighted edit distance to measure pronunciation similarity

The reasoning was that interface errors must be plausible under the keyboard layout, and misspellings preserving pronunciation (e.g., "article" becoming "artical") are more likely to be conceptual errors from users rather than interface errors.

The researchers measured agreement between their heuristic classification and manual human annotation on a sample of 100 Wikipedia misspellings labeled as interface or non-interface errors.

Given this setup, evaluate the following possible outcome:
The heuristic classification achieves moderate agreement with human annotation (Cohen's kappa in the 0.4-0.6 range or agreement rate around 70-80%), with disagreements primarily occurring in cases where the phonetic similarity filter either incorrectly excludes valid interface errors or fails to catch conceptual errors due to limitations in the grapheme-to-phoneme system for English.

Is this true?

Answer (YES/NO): NO